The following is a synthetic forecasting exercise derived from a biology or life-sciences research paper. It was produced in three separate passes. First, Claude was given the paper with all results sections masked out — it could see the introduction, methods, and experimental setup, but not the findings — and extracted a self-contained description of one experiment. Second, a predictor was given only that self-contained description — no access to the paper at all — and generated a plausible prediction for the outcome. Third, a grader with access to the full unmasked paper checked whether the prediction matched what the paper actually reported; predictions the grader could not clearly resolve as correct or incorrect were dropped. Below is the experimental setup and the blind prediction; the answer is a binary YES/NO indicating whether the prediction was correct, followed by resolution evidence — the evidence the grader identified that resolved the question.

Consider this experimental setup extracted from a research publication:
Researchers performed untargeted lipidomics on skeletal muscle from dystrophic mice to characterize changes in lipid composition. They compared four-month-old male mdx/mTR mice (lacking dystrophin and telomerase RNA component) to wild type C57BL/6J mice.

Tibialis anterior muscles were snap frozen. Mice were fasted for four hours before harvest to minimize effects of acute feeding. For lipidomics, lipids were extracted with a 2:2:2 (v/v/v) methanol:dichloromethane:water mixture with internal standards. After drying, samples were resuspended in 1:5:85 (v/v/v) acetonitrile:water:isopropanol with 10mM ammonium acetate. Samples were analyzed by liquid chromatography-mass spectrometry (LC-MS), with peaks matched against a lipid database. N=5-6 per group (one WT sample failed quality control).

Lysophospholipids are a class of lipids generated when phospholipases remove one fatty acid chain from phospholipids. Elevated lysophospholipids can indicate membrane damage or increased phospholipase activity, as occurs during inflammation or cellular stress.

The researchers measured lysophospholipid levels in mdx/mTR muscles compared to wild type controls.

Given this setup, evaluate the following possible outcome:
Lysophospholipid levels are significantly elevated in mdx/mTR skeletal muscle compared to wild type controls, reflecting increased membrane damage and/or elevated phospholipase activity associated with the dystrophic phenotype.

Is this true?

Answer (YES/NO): NO